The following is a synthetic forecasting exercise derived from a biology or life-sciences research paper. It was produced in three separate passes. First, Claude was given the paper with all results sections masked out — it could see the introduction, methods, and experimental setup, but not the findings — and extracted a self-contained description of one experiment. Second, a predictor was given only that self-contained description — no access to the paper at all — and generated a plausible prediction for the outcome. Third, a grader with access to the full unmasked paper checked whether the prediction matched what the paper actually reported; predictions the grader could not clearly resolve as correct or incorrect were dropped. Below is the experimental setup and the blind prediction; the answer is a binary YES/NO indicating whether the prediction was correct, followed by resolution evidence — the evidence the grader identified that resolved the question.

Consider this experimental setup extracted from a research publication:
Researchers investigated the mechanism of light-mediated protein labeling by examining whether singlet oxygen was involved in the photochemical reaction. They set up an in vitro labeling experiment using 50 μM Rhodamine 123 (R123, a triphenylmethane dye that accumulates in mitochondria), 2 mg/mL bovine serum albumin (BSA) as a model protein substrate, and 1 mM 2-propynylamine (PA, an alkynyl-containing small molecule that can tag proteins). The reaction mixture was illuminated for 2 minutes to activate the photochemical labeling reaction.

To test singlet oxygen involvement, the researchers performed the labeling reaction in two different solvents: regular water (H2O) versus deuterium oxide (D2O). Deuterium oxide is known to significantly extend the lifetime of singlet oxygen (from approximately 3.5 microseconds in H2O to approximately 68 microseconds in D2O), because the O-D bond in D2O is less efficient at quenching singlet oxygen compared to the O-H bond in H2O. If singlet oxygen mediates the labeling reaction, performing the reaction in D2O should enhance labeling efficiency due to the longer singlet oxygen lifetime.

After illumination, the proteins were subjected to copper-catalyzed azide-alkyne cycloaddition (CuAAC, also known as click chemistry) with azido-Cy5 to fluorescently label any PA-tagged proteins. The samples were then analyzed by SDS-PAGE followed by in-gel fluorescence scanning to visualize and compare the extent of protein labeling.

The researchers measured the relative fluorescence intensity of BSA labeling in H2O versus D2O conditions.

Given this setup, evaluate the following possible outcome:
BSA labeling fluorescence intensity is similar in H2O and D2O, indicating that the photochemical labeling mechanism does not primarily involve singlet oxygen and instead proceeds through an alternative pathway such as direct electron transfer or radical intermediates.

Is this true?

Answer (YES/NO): NO